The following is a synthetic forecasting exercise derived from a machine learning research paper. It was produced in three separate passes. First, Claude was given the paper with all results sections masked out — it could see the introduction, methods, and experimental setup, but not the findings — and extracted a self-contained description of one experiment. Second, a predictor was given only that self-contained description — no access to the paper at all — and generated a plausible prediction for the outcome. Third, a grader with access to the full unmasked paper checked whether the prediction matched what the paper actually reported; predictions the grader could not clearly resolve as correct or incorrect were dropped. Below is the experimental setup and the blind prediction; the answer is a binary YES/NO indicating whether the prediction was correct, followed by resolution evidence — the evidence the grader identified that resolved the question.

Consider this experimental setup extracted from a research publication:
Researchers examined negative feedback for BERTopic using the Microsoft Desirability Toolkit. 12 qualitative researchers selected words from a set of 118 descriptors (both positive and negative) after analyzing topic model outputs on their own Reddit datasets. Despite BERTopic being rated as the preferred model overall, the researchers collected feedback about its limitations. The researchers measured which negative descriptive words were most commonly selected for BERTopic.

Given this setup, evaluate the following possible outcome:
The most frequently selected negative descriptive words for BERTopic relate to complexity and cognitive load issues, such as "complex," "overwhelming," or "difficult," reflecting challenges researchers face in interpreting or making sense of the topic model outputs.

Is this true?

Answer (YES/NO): YES